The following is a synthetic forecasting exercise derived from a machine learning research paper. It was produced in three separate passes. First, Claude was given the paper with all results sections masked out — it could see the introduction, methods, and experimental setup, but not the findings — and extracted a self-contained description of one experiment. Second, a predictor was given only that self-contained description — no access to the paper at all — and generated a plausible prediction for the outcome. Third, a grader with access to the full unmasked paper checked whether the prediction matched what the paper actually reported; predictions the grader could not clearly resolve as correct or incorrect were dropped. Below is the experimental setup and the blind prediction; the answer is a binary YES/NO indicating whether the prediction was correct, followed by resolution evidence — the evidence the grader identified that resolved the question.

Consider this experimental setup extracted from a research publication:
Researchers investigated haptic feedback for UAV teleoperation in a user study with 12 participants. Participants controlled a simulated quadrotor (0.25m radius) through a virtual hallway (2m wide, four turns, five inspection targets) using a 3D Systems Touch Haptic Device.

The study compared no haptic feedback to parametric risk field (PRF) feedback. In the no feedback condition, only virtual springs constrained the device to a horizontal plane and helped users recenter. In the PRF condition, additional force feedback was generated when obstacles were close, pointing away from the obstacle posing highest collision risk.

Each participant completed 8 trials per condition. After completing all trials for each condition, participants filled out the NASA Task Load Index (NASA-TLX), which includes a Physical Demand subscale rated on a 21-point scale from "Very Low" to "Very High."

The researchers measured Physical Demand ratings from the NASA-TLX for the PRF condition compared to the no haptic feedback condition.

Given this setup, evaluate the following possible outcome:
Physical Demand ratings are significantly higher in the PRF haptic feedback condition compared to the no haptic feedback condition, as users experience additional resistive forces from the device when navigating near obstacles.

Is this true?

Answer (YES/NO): NO